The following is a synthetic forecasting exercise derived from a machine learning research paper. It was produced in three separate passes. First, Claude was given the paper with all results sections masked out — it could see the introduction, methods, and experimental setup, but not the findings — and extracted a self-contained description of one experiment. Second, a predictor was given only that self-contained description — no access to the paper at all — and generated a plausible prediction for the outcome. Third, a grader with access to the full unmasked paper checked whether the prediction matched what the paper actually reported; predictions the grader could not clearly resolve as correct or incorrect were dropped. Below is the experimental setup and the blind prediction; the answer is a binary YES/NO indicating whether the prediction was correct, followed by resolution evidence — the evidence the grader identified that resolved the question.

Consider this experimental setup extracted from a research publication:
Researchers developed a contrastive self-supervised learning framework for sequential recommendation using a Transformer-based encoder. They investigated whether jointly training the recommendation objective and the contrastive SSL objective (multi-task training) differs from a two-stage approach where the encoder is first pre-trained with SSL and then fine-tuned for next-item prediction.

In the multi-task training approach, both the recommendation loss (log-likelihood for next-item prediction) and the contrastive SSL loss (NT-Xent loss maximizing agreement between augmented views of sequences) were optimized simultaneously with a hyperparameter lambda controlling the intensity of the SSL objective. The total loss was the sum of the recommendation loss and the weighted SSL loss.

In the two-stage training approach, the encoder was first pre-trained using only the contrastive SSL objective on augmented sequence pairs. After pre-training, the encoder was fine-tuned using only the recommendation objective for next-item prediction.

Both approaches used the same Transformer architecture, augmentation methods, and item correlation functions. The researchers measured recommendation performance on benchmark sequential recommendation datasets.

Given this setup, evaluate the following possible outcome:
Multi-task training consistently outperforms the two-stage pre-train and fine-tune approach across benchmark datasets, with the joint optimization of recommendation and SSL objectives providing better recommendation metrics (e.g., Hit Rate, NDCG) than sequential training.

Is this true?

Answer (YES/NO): YES